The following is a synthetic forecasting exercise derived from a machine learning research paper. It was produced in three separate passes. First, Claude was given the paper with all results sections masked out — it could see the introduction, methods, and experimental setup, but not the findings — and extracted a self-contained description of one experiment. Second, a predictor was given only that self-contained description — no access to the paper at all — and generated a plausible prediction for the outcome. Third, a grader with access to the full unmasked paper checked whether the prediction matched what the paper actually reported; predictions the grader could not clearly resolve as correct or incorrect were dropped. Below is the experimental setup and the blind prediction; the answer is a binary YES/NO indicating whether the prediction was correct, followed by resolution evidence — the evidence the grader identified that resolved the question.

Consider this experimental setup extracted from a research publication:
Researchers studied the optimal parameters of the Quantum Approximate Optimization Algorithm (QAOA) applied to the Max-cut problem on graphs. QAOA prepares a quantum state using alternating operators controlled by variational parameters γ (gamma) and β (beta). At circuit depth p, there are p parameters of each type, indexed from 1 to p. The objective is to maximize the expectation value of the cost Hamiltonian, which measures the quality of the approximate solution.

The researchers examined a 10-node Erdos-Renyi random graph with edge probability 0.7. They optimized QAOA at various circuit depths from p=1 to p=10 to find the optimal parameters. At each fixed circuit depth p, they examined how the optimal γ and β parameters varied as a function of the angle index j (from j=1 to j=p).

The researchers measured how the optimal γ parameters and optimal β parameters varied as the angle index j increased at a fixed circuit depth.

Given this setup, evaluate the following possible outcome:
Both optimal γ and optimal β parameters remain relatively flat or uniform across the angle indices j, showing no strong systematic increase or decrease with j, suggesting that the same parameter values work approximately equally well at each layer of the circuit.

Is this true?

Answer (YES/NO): NO